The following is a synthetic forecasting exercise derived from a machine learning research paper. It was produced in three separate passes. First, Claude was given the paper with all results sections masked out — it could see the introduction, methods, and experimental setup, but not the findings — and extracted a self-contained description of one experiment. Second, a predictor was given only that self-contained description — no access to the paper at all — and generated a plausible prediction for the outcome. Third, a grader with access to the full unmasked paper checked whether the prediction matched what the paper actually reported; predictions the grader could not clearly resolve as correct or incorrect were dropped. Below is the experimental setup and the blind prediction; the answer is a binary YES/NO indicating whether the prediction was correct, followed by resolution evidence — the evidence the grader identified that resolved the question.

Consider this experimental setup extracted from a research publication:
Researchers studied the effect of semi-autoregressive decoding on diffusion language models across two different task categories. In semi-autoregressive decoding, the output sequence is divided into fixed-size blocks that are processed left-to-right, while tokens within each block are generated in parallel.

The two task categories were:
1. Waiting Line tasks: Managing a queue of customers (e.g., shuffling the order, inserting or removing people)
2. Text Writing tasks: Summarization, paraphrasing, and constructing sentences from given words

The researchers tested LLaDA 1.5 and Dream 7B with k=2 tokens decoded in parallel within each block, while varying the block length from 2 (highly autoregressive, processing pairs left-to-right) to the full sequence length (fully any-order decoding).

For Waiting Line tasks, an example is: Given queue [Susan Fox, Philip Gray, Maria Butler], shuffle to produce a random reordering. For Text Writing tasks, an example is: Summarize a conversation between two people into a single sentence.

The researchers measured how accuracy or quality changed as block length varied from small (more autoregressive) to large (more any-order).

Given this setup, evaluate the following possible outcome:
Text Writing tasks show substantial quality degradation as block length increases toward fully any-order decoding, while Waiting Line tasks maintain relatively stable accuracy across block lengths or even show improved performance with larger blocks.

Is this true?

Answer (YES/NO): NO